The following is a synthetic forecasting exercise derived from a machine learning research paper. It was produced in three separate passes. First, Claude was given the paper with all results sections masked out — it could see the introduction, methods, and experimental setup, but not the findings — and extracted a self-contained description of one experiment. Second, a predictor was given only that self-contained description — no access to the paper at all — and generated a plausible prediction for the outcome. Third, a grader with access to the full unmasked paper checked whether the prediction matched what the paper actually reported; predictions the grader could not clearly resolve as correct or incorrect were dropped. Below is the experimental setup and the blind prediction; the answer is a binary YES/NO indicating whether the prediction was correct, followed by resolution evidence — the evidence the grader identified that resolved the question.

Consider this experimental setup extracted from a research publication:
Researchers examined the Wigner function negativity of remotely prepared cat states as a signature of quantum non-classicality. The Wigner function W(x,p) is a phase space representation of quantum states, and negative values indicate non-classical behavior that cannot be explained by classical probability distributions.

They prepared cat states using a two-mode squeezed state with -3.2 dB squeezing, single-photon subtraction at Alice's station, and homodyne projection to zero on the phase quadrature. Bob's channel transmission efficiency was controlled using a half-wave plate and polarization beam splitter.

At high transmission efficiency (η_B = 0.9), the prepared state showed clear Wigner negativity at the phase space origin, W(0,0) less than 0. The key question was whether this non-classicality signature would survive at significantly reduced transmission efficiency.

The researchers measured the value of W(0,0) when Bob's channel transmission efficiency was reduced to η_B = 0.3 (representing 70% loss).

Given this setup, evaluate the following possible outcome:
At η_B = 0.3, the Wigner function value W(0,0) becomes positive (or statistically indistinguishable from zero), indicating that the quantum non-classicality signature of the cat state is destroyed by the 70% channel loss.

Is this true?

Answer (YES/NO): YES